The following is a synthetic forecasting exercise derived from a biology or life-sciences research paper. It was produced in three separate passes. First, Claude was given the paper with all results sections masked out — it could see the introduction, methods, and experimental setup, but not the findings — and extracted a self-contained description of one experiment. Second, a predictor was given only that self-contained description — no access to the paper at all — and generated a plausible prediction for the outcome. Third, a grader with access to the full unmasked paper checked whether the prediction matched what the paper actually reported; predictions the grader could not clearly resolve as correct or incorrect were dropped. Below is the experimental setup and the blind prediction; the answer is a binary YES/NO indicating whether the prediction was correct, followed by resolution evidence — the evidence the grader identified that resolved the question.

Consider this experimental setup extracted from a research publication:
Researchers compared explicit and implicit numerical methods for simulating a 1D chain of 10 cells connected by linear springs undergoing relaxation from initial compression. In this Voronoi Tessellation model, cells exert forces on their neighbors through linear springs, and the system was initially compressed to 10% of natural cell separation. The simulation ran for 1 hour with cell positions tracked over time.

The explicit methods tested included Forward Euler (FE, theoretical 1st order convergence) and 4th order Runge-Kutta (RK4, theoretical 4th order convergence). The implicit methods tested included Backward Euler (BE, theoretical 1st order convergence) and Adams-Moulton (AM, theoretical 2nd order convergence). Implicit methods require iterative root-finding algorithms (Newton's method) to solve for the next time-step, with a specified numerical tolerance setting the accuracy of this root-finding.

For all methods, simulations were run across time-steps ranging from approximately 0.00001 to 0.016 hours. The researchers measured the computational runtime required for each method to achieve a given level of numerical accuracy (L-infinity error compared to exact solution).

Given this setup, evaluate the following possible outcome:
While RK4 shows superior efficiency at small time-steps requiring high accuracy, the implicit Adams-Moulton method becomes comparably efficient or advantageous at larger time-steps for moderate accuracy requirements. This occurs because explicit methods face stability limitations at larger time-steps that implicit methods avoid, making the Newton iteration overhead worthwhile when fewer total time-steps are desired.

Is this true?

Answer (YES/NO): NO